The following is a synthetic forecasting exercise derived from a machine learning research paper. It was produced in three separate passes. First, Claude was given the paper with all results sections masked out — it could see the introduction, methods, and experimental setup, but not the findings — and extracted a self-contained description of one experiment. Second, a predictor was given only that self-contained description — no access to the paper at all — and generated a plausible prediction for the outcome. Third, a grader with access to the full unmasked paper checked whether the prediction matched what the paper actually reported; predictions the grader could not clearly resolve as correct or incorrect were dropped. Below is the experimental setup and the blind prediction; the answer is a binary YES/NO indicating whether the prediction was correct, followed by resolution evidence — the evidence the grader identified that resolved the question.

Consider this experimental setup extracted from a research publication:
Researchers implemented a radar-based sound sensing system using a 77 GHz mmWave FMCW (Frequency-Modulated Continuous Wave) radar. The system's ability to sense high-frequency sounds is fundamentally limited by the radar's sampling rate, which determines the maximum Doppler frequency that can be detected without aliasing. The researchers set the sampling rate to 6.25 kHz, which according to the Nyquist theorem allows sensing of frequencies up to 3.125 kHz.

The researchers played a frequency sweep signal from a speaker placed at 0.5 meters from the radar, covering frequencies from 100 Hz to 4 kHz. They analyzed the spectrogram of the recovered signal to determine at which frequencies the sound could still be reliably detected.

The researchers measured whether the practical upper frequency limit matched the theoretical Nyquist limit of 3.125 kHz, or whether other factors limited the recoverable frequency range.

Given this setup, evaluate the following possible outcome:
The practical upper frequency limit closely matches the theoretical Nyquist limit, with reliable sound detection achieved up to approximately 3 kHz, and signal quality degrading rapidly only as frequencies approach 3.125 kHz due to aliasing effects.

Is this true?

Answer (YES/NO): NO